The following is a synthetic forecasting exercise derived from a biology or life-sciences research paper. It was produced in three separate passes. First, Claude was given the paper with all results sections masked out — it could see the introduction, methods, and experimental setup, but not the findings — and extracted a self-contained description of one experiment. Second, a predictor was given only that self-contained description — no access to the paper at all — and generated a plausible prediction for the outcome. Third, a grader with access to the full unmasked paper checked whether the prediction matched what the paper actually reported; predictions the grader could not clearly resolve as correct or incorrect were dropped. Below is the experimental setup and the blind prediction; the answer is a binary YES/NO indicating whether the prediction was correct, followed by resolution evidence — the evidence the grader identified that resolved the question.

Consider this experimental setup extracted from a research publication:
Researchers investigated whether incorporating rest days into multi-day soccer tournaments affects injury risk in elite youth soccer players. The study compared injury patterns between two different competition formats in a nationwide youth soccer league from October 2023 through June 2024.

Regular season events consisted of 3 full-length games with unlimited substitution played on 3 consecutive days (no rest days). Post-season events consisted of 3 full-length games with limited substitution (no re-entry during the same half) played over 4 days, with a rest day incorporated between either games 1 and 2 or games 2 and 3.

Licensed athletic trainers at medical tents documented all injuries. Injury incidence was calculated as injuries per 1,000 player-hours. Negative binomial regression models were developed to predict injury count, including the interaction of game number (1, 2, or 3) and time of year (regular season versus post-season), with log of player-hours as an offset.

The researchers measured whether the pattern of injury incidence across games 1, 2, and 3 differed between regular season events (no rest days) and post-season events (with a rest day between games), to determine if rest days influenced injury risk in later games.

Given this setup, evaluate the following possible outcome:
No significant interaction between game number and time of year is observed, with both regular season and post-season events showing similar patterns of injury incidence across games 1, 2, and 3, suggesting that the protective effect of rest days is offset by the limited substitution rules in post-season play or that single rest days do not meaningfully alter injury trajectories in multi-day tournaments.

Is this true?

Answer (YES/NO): YES